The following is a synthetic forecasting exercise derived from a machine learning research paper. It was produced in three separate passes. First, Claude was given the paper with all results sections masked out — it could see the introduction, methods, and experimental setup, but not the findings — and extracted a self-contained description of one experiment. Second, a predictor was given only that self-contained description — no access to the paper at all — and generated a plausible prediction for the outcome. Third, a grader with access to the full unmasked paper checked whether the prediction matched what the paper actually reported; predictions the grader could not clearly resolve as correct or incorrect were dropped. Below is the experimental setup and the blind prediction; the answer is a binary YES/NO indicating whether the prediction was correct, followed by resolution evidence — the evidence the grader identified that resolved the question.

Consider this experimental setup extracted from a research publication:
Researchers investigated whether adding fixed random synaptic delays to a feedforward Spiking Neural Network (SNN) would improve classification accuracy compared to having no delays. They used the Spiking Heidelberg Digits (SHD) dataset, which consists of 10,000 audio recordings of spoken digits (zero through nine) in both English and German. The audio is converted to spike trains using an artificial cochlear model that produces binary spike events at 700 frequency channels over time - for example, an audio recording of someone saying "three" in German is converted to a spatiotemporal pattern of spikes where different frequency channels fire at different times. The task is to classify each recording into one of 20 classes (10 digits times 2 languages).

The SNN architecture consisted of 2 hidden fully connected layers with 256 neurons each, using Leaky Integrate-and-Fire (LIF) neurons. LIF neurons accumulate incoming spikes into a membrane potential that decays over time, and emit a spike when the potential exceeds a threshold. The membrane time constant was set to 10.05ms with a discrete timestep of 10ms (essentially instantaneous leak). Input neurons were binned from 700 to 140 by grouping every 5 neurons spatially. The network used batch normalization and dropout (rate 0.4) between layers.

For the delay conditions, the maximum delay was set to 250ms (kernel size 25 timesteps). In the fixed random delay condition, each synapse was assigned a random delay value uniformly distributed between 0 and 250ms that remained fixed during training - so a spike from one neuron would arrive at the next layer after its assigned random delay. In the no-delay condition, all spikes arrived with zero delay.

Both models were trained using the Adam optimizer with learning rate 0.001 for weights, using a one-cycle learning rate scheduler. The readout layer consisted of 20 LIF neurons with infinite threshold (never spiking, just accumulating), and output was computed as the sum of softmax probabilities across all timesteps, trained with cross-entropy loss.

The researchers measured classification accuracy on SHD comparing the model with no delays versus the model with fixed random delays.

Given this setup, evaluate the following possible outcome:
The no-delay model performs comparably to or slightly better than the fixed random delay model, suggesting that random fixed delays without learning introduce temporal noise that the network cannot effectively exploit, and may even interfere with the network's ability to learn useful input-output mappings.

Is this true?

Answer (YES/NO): NO